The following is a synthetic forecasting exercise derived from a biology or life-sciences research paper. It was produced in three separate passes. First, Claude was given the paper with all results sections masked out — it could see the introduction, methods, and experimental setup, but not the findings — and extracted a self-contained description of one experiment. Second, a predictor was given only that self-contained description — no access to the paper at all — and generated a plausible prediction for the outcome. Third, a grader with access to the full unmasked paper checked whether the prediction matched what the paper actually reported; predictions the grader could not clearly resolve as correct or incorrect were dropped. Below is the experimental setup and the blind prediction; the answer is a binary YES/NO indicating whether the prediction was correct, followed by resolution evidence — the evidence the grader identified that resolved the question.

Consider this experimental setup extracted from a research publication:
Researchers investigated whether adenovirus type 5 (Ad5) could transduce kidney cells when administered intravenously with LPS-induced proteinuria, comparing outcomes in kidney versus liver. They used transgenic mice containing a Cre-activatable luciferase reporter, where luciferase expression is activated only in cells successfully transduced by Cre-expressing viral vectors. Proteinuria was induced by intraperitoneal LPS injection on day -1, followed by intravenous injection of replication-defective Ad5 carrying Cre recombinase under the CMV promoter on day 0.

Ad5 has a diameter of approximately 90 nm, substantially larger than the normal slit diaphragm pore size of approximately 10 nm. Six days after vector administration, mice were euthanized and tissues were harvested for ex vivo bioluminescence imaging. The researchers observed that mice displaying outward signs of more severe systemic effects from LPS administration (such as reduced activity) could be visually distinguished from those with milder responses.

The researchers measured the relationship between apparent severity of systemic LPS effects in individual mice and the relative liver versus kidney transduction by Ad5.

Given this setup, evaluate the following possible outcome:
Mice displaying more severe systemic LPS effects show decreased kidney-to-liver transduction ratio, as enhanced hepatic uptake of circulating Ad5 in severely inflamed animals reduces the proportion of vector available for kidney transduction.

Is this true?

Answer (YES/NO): NO